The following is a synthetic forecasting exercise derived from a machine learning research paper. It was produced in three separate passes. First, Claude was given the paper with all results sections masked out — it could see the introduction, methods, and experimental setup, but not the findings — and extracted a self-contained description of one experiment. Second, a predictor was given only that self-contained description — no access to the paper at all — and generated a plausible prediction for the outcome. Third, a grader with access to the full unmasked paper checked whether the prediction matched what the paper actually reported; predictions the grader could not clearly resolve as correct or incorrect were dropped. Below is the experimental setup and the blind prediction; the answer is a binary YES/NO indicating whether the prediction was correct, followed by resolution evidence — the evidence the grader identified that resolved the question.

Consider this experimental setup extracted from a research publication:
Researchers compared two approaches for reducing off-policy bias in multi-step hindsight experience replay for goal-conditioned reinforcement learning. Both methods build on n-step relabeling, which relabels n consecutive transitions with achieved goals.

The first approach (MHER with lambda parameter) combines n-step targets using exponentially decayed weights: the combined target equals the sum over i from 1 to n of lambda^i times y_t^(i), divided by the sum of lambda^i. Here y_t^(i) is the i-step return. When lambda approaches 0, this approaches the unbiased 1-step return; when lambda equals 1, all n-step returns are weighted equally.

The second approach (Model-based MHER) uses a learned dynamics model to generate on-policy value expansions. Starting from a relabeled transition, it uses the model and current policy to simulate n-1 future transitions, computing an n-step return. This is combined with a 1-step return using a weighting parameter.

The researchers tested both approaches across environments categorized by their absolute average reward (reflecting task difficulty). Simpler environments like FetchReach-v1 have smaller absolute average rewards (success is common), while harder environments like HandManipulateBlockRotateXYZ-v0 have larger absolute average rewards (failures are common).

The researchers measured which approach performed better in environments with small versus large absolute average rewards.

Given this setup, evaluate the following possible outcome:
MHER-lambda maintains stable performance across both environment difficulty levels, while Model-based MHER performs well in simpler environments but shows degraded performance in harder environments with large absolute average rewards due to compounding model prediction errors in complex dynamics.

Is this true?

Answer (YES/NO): NO